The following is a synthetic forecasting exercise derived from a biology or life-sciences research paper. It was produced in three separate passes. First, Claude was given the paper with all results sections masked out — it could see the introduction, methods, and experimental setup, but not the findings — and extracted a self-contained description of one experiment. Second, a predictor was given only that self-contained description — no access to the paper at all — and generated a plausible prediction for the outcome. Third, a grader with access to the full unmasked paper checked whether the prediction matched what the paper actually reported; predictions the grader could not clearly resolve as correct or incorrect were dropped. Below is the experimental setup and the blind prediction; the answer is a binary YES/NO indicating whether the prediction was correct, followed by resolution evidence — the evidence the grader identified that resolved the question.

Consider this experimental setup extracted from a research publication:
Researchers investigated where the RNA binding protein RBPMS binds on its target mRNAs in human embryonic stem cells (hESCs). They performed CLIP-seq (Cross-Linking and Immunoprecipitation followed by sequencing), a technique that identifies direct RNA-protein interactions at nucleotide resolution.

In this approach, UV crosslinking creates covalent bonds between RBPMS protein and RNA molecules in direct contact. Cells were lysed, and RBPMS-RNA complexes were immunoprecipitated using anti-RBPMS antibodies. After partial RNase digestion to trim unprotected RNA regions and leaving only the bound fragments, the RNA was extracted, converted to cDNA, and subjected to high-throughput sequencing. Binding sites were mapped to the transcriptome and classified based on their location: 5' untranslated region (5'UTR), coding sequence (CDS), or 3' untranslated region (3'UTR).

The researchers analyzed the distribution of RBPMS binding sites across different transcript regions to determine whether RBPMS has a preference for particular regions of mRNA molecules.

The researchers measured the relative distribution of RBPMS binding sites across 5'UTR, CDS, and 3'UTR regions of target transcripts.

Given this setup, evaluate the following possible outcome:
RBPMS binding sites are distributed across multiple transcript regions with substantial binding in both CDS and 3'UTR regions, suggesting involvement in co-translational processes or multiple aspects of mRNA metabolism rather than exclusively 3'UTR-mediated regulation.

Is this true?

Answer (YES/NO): NO